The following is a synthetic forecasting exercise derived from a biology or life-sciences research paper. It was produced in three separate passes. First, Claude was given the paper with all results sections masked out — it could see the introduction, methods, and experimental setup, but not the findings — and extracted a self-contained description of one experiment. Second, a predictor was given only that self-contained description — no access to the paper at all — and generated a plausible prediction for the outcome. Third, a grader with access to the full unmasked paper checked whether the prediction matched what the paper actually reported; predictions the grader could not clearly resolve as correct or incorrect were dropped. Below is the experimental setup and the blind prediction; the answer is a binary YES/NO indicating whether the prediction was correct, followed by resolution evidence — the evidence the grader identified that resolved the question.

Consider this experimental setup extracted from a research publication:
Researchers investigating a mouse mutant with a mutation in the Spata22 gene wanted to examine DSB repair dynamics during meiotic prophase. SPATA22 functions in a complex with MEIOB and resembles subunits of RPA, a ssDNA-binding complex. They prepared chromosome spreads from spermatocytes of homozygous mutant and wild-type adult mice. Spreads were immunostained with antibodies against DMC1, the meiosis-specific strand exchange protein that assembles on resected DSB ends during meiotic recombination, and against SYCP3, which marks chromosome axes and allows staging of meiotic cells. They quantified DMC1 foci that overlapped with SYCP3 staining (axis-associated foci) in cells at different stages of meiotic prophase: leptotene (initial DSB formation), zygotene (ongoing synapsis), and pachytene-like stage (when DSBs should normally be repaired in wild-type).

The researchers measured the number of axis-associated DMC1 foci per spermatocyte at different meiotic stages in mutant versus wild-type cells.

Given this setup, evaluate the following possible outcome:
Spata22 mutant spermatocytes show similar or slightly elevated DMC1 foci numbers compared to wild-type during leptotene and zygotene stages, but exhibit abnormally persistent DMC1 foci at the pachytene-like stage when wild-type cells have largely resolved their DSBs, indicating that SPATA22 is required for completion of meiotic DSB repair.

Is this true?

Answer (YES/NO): NO